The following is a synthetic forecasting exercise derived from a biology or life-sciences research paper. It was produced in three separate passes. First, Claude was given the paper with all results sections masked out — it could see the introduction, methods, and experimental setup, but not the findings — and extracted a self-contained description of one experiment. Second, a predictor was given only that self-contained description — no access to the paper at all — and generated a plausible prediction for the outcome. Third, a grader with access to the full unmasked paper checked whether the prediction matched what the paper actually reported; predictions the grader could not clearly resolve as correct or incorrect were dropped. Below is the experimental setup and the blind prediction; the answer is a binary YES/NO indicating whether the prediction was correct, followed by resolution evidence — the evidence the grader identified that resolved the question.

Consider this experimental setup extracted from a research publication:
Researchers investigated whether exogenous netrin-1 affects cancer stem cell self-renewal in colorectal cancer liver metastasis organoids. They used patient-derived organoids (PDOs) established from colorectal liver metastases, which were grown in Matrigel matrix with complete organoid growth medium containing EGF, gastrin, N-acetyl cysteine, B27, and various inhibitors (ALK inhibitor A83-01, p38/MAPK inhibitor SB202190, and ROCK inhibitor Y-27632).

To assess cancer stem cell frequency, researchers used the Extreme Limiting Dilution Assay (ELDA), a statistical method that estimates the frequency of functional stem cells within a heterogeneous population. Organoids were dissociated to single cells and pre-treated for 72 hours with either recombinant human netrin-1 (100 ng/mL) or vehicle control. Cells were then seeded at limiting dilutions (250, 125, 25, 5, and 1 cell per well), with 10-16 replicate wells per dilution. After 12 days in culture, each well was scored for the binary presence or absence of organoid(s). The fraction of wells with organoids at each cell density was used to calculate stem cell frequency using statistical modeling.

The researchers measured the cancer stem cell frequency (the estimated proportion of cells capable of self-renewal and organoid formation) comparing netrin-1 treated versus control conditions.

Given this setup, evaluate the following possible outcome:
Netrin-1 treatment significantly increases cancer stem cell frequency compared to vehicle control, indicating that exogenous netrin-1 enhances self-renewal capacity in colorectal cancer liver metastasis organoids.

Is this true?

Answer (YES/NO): YES